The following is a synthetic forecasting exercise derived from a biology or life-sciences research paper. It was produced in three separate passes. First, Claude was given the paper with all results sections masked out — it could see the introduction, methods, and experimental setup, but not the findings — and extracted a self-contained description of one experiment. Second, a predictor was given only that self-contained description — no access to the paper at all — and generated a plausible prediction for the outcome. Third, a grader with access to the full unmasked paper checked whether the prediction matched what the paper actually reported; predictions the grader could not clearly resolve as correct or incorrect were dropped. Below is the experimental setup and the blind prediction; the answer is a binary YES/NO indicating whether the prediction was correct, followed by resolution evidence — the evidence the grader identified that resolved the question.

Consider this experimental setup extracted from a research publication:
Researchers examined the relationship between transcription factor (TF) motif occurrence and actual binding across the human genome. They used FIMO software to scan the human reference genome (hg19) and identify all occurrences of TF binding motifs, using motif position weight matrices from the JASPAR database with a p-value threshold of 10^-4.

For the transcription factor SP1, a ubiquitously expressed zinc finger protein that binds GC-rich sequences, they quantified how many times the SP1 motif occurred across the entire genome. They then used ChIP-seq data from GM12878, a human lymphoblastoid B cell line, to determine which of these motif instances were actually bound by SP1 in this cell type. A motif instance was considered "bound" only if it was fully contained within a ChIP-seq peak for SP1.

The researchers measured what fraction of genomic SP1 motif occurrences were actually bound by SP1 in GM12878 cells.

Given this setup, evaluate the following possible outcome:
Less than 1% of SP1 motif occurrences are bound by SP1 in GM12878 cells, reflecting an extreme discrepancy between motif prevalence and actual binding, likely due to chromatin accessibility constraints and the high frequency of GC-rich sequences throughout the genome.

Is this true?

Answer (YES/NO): YES